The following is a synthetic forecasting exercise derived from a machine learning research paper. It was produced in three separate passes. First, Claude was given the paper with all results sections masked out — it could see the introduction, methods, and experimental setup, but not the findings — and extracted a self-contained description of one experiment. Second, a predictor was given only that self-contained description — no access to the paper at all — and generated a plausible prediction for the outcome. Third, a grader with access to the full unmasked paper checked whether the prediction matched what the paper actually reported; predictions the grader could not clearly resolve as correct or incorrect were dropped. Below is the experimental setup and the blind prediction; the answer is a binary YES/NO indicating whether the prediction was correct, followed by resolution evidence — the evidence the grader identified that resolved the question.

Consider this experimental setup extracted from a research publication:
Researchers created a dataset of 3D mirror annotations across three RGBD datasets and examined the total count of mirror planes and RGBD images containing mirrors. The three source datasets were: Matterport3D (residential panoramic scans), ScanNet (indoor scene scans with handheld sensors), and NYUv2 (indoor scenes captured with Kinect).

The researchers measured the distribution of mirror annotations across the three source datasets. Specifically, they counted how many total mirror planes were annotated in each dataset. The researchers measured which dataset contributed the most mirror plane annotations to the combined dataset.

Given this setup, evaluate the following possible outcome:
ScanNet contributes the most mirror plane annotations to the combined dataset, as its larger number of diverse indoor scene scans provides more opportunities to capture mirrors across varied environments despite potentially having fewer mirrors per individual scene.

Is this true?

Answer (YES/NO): NO